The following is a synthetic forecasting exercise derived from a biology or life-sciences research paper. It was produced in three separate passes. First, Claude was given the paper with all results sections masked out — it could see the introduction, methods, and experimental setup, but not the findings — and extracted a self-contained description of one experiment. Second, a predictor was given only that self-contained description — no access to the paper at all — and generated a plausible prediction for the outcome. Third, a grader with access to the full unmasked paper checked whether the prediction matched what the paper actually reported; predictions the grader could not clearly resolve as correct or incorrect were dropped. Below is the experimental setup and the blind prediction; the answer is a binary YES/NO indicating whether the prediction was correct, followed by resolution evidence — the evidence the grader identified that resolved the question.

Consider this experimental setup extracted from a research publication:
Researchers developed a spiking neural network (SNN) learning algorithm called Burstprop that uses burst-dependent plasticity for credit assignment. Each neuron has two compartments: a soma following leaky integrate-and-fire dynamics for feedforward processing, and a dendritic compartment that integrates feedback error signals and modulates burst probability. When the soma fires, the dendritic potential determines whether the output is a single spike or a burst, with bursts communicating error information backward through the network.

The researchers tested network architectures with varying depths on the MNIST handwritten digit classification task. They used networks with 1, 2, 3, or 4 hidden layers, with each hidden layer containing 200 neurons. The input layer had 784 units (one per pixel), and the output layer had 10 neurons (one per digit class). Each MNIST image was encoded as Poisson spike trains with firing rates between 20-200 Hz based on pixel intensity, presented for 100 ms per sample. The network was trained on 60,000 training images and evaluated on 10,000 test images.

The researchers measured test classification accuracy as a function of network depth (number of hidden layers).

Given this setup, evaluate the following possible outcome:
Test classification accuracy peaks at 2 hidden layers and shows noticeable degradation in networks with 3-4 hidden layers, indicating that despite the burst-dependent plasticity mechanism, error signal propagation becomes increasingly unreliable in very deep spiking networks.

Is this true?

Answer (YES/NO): NO